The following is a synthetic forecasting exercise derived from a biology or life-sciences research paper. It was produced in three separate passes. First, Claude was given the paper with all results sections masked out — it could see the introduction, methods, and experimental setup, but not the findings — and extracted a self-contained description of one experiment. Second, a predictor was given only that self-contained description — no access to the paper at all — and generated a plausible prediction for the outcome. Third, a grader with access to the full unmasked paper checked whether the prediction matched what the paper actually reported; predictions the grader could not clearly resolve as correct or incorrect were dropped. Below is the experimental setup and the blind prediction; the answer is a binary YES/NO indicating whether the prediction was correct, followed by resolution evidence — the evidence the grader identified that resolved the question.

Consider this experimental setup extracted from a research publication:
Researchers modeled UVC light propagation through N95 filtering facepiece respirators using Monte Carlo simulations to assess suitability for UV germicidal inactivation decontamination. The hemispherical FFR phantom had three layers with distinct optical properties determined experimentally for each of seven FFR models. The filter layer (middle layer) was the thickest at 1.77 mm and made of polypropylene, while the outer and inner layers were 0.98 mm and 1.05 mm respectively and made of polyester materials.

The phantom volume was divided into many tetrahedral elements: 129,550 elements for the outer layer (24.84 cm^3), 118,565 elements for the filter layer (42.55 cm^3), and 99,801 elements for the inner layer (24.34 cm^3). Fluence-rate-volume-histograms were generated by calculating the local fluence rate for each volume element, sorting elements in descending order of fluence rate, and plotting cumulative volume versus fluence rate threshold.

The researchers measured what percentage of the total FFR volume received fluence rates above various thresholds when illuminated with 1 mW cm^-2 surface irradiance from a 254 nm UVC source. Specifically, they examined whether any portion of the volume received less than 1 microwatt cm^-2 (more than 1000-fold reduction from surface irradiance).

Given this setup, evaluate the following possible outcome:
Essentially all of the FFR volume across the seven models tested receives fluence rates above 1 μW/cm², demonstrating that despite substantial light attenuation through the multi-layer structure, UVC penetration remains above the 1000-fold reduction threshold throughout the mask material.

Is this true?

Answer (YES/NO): NO